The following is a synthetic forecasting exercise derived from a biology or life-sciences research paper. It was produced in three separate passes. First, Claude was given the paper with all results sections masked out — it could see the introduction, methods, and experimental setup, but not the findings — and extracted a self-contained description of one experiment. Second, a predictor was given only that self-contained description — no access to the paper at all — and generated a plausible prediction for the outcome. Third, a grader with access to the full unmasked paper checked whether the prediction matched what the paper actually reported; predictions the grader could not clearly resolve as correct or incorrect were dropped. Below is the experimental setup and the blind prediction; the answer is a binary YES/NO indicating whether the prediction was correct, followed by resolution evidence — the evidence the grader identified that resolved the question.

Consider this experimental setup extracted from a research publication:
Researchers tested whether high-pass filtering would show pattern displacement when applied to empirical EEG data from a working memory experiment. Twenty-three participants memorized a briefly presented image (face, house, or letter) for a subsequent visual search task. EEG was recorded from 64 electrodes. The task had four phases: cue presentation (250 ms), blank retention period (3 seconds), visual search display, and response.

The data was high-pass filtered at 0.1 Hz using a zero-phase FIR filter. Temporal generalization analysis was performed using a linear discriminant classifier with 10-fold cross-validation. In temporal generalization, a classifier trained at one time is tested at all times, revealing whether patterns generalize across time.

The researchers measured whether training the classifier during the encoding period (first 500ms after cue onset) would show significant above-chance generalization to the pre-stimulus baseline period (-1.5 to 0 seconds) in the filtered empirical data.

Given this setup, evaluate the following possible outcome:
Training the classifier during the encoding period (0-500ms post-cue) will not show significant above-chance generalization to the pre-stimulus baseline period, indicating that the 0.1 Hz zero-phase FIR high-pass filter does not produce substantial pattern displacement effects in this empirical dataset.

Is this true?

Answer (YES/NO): NO